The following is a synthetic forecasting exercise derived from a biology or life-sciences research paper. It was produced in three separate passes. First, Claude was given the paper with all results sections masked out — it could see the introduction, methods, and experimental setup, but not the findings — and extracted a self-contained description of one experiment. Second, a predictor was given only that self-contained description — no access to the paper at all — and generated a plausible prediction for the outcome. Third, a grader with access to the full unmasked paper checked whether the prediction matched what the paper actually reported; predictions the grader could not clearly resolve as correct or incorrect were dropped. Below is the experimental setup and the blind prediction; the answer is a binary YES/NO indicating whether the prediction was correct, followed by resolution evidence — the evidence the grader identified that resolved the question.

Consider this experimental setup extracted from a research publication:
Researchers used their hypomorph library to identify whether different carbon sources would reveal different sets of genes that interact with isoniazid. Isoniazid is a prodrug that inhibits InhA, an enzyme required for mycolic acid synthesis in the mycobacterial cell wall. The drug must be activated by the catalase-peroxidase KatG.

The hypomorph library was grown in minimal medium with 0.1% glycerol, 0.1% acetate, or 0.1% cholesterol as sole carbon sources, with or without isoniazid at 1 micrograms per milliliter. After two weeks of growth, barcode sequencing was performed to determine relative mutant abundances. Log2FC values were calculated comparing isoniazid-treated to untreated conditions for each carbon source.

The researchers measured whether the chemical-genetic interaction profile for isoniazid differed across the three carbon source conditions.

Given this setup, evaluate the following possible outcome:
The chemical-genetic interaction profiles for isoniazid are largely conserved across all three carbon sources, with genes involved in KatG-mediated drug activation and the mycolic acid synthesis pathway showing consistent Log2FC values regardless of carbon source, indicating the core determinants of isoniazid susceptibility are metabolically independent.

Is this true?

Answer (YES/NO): NO